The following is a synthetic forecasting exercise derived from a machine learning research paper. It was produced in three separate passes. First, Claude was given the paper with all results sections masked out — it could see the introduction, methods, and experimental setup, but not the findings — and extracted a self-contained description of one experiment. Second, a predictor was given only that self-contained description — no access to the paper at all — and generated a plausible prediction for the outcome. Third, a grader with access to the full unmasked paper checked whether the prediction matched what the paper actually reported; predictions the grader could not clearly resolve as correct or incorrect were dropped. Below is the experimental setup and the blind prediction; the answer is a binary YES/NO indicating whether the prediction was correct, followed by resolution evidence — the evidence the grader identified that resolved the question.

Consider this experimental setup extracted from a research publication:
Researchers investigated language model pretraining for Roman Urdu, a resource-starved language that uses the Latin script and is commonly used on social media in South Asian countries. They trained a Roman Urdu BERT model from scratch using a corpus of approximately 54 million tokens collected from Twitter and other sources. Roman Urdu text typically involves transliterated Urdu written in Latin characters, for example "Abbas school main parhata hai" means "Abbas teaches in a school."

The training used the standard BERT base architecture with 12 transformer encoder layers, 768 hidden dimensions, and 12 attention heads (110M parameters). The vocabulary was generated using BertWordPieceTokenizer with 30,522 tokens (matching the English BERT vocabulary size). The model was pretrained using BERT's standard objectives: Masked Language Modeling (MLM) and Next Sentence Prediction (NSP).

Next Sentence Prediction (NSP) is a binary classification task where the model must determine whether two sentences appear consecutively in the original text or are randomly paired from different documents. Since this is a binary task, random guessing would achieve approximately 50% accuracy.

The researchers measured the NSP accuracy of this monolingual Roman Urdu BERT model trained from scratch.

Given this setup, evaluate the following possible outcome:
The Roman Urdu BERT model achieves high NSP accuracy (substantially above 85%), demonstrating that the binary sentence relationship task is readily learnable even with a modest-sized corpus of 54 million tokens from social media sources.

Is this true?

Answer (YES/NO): NO